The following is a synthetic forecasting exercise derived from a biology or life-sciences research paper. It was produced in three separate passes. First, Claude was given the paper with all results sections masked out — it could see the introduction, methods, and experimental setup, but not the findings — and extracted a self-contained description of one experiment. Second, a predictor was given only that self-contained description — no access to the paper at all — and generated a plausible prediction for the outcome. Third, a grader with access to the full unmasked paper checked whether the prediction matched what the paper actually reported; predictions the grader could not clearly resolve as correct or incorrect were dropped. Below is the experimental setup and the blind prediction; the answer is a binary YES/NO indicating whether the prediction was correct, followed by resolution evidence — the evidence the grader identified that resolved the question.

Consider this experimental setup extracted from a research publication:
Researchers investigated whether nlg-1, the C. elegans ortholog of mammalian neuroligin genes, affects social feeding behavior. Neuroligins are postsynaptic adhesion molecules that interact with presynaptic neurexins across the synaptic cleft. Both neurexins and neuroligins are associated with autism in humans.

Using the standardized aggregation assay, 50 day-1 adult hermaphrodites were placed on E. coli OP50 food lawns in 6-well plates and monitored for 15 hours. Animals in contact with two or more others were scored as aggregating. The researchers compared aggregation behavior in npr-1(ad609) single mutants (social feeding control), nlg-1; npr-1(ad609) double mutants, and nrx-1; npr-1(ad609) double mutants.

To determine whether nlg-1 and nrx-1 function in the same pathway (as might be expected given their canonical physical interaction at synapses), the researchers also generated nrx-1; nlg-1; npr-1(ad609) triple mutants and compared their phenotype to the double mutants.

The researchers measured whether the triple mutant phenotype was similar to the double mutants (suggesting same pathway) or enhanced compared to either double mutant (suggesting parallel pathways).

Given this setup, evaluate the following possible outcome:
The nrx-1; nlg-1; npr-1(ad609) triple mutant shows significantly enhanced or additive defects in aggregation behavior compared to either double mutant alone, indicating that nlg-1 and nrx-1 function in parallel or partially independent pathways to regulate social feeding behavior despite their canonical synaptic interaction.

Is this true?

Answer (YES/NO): YES